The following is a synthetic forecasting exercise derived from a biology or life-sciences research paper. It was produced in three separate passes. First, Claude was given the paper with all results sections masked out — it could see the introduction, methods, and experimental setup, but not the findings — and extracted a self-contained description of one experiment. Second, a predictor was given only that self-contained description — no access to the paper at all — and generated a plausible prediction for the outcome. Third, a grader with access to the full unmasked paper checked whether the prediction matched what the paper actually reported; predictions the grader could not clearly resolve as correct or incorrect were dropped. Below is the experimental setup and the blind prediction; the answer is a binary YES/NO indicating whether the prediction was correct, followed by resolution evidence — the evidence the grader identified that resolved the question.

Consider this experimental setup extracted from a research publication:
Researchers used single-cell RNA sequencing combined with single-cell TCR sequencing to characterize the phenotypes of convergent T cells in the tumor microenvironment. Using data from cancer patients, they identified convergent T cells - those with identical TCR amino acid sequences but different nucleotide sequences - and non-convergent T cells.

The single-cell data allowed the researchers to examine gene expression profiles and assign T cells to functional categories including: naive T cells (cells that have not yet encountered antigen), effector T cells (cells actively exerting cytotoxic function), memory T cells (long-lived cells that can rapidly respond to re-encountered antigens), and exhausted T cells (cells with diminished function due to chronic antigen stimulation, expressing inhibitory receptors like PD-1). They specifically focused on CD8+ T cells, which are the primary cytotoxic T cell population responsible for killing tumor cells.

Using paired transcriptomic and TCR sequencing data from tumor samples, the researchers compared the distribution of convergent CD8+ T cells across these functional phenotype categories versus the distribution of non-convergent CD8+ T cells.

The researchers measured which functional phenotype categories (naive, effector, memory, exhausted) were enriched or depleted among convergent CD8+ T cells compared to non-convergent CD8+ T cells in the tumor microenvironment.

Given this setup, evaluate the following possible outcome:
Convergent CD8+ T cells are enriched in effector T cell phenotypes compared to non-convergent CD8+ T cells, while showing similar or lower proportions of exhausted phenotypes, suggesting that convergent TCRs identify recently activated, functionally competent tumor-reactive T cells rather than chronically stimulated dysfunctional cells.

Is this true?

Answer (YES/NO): NO